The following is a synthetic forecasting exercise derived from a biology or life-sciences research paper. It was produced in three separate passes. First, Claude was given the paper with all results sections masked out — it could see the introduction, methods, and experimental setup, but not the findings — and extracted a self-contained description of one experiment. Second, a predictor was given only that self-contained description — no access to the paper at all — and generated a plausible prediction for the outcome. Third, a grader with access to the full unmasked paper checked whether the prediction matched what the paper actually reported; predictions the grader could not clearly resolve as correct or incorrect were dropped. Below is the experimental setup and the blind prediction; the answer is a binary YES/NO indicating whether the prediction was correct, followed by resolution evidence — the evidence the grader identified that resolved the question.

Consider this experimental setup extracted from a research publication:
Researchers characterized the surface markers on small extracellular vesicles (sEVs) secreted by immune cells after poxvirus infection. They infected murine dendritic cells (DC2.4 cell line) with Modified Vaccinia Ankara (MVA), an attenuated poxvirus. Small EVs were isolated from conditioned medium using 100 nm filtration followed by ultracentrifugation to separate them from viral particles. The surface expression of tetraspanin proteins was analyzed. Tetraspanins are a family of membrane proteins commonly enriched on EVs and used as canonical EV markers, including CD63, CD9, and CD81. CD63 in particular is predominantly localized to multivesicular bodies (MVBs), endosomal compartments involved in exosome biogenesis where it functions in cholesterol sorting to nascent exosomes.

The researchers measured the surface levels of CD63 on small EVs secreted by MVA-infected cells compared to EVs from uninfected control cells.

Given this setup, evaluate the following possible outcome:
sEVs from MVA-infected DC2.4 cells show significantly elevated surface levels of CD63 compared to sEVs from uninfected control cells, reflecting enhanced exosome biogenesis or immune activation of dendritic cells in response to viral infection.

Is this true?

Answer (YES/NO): NO